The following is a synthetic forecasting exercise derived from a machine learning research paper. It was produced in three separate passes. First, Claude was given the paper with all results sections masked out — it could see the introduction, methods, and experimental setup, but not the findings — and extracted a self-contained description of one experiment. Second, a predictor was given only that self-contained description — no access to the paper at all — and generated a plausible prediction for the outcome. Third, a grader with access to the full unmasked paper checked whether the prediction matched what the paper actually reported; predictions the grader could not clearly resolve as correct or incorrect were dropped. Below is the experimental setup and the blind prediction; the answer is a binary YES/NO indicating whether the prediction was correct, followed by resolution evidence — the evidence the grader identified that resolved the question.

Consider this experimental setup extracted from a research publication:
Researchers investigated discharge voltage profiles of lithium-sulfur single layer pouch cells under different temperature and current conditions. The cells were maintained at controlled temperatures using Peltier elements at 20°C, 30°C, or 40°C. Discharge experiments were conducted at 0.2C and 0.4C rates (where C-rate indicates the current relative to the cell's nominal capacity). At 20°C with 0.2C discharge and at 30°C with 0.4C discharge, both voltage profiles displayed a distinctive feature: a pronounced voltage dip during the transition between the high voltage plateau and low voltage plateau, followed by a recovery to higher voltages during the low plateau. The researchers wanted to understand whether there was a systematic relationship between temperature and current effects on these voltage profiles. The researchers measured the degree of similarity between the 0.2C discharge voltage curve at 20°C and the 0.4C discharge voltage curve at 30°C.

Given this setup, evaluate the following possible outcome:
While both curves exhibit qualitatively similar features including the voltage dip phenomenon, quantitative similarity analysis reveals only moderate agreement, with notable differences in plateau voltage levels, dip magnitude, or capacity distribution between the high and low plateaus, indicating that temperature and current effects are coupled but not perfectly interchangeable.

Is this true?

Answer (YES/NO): NO